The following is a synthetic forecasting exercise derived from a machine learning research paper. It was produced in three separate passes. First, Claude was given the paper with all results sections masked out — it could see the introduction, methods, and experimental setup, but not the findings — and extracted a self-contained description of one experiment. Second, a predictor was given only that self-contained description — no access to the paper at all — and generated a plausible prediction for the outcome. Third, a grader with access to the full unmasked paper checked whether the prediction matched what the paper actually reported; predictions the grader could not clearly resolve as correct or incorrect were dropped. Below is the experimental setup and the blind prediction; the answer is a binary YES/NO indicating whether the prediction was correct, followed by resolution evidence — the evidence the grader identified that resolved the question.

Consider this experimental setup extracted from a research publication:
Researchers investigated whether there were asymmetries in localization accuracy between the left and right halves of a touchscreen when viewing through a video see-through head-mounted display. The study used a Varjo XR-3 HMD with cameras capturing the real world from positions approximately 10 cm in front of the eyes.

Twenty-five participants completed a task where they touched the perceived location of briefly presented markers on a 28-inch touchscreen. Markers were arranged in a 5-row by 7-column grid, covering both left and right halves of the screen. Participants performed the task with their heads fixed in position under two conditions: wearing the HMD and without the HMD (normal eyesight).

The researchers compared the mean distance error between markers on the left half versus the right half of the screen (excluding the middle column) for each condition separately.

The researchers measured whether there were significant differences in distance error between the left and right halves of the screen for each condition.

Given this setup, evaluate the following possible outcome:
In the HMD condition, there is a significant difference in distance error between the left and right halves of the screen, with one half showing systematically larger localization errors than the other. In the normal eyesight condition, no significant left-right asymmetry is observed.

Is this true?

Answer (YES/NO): NO